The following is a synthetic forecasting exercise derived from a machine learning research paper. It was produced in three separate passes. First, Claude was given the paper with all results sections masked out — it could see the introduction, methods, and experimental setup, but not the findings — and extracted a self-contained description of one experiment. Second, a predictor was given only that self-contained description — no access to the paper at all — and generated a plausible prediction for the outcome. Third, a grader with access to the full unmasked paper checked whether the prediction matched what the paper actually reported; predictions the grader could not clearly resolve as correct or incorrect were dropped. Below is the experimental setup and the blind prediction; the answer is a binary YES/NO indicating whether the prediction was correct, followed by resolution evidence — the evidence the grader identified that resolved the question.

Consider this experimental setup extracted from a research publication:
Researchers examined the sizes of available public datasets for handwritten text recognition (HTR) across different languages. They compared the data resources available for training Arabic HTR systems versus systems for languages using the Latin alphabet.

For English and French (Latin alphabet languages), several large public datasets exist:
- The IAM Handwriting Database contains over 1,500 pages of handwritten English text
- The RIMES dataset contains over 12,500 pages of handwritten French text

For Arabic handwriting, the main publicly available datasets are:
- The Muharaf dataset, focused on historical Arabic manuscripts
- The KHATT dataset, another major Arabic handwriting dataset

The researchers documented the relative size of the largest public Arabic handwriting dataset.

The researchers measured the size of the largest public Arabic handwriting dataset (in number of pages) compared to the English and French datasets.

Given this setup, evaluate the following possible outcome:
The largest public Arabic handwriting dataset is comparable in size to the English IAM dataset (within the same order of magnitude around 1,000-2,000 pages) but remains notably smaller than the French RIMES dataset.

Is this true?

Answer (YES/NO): YES